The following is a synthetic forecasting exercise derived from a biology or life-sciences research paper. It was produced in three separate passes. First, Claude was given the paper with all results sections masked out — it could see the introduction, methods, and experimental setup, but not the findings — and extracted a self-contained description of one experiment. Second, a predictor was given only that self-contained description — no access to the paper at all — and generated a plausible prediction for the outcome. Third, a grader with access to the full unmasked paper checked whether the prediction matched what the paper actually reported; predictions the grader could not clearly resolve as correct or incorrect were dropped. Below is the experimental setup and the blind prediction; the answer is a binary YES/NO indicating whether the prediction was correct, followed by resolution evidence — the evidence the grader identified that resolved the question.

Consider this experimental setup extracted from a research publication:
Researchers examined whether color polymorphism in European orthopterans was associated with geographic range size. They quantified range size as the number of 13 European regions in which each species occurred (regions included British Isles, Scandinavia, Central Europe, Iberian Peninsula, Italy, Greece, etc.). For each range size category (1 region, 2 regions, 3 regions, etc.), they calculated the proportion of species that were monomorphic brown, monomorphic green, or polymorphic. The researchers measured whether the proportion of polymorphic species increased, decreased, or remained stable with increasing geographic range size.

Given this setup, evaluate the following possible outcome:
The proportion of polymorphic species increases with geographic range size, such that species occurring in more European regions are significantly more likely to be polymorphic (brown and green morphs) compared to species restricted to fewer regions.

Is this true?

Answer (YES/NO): YES